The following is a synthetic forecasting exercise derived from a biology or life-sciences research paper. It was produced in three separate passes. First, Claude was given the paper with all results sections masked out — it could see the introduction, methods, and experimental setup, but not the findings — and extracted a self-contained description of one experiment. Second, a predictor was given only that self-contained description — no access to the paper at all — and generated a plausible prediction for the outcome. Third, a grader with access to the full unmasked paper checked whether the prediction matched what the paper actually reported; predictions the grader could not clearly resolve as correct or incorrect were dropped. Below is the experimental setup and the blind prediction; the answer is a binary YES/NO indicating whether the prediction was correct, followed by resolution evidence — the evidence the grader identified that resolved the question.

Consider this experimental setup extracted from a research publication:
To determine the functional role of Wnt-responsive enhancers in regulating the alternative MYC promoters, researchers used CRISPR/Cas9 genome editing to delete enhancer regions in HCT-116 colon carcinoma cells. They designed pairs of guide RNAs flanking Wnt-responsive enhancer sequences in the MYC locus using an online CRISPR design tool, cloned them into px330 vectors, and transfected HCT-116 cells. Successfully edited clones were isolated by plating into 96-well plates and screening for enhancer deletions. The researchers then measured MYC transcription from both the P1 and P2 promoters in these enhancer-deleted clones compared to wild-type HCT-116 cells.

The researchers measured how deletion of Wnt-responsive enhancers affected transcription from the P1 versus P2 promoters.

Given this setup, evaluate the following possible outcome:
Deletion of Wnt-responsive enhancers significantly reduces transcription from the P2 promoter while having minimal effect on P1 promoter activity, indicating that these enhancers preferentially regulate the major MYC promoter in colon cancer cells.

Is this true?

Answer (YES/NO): NO